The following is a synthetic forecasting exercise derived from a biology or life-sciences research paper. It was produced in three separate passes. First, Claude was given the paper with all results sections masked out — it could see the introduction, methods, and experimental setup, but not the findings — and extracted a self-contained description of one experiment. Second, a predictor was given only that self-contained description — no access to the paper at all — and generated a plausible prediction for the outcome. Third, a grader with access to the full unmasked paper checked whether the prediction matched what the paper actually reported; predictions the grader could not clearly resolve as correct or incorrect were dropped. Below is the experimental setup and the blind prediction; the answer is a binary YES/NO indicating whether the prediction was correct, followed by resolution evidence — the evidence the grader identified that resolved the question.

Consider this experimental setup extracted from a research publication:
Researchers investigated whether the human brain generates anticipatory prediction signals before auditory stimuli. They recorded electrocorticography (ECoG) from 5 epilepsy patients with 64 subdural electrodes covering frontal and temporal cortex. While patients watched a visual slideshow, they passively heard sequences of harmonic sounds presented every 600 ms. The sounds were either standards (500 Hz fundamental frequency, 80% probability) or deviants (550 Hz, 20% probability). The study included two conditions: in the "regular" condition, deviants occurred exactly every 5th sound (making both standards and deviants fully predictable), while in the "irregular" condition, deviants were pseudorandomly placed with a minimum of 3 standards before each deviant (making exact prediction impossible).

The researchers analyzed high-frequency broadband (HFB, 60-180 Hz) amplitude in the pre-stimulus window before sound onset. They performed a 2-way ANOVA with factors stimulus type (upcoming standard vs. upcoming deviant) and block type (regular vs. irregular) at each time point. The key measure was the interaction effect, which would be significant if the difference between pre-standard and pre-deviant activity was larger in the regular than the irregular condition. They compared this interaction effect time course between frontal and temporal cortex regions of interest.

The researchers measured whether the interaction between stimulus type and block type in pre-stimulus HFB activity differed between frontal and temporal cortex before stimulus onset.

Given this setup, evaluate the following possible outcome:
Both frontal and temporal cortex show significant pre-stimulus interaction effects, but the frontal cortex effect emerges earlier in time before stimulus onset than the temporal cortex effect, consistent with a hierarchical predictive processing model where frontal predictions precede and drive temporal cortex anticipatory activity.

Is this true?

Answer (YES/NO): NO